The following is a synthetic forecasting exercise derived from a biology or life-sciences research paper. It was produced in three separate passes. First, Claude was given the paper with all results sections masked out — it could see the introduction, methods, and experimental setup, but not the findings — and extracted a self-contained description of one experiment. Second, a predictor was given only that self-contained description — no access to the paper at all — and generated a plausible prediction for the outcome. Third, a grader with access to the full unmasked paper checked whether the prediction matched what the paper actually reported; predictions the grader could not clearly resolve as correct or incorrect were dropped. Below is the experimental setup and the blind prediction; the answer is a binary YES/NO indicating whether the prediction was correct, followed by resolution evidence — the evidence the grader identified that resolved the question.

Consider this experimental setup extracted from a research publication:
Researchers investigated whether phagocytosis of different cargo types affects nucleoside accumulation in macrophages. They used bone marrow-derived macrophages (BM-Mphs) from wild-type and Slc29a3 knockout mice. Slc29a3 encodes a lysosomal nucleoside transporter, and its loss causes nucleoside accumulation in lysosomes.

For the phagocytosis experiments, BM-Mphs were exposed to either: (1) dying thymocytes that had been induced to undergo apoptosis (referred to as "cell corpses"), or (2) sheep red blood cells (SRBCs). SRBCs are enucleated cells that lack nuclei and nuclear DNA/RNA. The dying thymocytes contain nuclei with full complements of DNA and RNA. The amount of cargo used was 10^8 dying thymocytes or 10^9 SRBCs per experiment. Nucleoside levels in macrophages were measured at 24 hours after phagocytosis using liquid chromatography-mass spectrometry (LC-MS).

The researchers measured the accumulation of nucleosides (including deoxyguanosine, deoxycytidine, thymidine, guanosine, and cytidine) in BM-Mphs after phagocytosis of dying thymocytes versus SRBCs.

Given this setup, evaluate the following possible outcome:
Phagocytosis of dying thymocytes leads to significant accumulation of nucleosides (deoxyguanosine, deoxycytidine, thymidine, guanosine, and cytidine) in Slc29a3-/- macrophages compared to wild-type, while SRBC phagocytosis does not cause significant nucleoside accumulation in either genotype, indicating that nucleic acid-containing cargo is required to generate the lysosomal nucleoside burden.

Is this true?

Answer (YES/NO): YES